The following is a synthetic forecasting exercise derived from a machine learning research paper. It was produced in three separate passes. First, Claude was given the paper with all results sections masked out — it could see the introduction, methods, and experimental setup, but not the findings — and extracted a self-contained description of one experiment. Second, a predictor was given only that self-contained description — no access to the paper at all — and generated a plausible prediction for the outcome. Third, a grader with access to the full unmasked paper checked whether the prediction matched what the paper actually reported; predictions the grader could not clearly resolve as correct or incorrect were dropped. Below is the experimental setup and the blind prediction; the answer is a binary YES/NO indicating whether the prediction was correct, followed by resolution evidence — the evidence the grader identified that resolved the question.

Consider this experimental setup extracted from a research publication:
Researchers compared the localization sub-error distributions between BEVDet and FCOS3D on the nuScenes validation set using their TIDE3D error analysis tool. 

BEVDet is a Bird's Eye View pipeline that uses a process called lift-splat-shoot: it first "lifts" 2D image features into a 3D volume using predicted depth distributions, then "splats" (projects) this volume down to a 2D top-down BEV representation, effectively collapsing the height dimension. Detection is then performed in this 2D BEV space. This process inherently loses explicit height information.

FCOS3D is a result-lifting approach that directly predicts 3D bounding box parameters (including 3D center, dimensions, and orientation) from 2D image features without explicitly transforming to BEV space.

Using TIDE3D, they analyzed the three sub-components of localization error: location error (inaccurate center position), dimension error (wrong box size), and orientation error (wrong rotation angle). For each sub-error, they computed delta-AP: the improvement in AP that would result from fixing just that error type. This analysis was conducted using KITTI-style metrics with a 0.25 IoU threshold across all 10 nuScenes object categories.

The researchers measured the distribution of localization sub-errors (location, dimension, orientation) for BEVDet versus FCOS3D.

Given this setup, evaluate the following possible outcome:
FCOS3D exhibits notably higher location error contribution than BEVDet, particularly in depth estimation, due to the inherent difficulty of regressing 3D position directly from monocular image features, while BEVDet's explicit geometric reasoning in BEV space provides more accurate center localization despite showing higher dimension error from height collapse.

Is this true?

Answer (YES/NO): NO